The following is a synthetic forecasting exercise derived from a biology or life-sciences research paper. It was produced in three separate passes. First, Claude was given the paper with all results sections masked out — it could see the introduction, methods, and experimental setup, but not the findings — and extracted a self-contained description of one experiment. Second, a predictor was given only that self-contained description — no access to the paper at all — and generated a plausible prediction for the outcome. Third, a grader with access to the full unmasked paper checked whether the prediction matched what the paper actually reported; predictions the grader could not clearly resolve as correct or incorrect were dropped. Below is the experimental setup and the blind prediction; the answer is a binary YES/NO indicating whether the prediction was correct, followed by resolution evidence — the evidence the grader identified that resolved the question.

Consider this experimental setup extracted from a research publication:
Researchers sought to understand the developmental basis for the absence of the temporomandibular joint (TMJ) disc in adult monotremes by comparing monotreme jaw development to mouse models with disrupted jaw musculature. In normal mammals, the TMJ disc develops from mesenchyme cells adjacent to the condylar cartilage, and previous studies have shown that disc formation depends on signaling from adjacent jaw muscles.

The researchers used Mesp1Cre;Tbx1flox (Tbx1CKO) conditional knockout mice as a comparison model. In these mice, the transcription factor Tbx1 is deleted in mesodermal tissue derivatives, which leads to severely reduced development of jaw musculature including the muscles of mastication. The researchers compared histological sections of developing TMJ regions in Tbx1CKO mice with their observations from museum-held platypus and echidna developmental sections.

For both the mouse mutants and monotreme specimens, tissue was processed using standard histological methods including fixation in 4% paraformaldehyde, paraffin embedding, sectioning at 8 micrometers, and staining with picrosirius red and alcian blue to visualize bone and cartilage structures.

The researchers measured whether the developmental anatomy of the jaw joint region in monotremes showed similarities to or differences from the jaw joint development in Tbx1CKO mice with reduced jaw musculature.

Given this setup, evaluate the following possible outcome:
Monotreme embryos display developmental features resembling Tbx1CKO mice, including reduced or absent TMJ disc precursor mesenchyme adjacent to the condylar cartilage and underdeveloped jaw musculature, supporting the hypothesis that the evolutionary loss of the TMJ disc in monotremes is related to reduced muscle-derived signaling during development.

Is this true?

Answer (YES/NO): NO